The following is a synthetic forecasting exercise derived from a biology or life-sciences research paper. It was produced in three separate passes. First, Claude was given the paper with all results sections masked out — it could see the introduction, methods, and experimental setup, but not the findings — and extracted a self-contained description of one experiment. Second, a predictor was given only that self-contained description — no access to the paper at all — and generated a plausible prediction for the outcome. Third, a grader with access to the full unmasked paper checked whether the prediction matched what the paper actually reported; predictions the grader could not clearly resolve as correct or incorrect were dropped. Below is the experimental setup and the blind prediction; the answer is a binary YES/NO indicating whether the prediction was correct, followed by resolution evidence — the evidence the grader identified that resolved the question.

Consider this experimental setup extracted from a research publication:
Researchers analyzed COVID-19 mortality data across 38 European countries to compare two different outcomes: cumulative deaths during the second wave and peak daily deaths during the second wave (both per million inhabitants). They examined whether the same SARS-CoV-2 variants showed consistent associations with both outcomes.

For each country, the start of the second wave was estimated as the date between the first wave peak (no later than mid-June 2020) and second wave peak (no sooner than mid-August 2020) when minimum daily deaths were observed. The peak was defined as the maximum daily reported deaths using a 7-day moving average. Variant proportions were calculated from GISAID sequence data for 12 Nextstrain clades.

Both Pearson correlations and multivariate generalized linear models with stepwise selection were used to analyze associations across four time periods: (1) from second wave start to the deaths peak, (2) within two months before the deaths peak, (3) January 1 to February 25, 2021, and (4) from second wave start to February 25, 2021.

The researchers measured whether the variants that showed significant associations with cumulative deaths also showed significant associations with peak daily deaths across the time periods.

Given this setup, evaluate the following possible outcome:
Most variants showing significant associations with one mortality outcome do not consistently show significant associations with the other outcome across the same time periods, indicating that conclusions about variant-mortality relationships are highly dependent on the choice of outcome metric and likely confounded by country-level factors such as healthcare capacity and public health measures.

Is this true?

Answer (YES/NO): NO